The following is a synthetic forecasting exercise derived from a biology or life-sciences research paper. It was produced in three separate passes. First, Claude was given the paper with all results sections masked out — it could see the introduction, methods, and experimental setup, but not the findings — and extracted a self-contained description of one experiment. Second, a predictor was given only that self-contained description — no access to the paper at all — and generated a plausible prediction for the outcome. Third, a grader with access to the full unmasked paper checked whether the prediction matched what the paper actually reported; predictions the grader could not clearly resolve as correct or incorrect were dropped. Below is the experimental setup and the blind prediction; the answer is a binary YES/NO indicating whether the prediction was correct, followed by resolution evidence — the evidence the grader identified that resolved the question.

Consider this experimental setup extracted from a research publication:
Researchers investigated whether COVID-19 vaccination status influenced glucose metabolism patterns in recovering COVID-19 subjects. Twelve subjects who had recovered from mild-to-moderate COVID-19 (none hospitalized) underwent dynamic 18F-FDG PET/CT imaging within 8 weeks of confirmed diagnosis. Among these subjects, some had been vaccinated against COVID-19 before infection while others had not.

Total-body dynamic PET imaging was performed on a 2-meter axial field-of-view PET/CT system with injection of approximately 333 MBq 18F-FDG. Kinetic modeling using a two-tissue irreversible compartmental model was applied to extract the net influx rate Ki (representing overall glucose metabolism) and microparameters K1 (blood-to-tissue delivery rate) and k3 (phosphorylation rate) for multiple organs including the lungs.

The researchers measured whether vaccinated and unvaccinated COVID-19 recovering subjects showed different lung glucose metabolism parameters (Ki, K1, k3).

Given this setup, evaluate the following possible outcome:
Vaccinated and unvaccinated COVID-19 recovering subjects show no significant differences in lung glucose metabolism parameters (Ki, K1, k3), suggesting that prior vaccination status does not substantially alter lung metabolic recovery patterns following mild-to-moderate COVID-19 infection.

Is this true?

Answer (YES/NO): NO